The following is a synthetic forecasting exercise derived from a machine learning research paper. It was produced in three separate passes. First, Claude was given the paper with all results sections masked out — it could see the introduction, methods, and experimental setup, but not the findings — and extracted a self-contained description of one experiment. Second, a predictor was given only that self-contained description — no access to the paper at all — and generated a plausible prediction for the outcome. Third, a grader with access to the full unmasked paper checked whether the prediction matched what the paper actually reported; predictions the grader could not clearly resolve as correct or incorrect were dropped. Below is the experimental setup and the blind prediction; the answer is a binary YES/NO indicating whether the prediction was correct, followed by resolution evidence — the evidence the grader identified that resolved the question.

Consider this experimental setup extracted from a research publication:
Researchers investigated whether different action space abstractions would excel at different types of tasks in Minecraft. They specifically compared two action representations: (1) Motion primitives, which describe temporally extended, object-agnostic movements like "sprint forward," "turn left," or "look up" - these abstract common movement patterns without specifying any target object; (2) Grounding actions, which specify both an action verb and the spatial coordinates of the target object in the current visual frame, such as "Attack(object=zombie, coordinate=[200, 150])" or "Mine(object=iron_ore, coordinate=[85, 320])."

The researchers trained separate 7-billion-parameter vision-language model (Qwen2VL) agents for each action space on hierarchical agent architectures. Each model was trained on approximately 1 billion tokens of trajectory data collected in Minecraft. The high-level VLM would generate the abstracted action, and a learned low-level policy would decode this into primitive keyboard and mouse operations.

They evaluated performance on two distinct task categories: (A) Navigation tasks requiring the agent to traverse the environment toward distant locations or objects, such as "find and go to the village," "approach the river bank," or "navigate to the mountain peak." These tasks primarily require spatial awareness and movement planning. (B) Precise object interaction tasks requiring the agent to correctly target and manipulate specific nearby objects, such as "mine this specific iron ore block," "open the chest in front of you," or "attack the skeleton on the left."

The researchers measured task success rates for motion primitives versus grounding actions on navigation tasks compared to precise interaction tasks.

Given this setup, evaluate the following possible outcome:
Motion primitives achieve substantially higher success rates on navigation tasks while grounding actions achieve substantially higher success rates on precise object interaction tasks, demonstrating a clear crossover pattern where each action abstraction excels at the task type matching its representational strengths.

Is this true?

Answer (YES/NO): NO